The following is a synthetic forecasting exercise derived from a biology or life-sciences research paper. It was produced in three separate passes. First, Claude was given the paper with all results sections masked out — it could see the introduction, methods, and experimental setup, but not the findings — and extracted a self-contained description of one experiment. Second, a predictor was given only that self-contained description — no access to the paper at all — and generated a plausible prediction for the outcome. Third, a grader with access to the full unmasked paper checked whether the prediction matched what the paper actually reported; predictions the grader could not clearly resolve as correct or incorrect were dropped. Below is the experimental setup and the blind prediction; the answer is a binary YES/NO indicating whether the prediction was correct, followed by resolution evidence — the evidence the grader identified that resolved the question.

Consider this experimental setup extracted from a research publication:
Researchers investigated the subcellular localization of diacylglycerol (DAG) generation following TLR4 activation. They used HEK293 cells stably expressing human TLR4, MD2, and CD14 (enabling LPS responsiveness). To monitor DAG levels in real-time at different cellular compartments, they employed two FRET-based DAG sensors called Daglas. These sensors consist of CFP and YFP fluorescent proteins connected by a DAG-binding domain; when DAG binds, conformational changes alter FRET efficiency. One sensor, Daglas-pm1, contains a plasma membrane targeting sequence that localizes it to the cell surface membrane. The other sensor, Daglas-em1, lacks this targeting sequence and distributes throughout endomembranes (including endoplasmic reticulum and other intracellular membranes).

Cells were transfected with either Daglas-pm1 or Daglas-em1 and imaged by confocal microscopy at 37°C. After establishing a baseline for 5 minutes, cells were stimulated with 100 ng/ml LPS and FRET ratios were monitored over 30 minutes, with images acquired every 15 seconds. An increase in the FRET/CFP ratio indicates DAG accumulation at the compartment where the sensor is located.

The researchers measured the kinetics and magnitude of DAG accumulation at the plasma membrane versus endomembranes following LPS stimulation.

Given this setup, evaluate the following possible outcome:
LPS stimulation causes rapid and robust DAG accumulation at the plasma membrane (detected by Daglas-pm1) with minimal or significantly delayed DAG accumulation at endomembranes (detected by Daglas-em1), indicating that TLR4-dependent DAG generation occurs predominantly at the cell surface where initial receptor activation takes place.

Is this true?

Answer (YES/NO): NO